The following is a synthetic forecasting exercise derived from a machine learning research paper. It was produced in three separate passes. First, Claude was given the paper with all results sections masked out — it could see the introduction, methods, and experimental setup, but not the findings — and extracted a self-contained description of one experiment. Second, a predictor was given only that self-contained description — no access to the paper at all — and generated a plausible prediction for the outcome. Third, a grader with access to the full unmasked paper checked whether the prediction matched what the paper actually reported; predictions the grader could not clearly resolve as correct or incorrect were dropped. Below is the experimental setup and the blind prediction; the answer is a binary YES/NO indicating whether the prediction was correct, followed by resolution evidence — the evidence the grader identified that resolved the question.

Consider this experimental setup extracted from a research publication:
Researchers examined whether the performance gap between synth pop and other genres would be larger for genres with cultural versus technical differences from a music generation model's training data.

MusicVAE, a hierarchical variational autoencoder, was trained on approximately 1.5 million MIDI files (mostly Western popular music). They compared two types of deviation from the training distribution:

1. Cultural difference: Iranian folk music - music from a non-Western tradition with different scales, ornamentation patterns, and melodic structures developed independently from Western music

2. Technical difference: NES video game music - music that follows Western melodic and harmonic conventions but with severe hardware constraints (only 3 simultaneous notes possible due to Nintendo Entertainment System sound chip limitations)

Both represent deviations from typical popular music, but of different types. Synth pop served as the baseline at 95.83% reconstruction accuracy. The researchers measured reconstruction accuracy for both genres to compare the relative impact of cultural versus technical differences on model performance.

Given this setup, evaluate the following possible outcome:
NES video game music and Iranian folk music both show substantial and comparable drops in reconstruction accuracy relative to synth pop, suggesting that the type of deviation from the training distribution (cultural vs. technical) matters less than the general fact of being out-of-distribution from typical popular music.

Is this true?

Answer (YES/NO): NO